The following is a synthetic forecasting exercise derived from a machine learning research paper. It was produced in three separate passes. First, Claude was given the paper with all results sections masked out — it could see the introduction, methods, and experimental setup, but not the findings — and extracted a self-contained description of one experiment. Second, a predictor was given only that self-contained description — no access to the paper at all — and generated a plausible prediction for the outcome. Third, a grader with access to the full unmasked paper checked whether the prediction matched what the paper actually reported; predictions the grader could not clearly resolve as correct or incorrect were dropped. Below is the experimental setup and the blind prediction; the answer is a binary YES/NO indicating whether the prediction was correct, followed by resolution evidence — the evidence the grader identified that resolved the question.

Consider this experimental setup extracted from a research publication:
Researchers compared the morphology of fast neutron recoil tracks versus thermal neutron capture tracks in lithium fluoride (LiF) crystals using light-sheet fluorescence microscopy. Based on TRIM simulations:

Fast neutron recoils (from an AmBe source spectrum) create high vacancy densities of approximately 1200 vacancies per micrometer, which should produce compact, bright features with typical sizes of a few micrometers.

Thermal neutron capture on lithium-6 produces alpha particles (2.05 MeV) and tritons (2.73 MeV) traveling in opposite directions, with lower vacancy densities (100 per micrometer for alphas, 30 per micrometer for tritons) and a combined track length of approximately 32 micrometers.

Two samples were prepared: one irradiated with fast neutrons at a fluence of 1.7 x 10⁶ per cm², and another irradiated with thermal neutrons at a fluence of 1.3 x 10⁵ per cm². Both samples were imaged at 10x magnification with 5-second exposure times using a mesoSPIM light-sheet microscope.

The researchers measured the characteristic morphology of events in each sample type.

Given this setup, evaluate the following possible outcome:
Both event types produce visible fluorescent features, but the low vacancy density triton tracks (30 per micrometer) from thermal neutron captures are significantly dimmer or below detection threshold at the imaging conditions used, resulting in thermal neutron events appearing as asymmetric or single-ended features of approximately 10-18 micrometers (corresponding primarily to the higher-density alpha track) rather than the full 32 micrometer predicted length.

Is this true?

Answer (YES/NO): NO